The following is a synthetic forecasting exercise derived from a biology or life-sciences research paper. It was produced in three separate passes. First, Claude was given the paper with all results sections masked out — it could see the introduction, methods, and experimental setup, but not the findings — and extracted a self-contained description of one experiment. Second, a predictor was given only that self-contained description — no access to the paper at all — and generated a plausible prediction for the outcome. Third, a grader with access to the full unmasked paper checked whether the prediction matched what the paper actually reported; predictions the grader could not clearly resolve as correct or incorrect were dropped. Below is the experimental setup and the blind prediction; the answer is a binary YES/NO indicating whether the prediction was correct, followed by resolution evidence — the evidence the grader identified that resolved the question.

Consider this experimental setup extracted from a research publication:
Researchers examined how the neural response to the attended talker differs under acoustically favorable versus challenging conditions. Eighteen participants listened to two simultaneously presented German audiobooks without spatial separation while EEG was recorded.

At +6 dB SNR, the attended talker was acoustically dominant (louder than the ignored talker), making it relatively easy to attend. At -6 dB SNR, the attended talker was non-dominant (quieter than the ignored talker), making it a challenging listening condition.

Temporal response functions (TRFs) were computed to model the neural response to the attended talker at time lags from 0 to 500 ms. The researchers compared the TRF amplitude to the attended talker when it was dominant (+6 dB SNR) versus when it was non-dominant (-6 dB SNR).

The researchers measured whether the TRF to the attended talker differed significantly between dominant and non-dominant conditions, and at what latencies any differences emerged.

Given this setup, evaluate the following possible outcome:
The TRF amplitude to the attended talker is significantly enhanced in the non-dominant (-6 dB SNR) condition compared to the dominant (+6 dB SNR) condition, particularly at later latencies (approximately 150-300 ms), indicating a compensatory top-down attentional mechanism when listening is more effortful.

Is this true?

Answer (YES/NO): NO